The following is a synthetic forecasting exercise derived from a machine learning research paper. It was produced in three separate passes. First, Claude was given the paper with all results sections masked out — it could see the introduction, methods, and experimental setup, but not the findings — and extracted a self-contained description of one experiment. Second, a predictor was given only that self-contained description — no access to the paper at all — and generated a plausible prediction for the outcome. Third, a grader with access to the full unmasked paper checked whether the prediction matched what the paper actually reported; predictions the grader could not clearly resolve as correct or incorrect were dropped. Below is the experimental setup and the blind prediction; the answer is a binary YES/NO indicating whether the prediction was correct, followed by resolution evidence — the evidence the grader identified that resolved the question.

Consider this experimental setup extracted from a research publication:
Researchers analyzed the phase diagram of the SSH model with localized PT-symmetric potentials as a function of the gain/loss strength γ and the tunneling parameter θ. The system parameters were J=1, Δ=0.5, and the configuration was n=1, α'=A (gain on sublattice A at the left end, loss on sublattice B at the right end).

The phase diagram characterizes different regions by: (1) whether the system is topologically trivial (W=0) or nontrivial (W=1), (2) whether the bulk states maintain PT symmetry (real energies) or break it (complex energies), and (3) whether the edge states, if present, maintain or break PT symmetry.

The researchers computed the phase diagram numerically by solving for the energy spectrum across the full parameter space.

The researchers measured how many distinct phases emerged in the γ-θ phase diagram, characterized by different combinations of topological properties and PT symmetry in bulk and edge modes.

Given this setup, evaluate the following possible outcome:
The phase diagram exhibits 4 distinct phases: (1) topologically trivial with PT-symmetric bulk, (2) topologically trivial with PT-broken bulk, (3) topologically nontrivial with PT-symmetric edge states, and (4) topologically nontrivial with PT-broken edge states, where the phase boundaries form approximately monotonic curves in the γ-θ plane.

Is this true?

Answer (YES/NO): NO